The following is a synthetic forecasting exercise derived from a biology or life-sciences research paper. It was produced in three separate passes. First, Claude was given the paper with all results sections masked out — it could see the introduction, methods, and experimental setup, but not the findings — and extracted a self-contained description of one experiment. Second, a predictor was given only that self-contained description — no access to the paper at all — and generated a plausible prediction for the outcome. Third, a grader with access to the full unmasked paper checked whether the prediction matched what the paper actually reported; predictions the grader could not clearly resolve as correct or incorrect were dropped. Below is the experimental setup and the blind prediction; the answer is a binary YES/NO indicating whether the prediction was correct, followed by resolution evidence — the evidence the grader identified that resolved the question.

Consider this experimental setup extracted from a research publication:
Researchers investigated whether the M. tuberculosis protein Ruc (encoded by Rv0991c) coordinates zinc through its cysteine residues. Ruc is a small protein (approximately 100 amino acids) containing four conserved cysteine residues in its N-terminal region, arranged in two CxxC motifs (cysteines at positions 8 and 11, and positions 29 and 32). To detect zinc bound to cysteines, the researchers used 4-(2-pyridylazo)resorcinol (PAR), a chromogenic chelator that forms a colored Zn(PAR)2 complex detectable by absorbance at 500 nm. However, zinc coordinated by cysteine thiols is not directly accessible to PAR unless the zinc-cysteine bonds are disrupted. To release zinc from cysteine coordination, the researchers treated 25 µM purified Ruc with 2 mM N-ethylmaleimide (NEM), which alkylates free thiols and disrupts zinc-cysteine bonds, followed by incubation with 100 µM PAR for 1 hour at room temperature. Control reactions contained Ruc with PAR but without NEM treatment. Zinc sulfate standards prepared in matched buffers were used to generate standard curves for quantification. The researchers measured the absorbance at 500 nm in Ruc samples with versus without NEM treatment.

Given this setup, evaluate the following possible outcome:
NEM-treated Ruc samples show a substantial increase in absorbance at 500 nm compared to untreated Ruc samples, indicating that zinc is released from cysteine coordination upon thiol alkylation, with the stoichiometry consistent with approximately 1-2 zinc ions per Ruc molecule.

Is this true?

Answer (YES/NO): YES